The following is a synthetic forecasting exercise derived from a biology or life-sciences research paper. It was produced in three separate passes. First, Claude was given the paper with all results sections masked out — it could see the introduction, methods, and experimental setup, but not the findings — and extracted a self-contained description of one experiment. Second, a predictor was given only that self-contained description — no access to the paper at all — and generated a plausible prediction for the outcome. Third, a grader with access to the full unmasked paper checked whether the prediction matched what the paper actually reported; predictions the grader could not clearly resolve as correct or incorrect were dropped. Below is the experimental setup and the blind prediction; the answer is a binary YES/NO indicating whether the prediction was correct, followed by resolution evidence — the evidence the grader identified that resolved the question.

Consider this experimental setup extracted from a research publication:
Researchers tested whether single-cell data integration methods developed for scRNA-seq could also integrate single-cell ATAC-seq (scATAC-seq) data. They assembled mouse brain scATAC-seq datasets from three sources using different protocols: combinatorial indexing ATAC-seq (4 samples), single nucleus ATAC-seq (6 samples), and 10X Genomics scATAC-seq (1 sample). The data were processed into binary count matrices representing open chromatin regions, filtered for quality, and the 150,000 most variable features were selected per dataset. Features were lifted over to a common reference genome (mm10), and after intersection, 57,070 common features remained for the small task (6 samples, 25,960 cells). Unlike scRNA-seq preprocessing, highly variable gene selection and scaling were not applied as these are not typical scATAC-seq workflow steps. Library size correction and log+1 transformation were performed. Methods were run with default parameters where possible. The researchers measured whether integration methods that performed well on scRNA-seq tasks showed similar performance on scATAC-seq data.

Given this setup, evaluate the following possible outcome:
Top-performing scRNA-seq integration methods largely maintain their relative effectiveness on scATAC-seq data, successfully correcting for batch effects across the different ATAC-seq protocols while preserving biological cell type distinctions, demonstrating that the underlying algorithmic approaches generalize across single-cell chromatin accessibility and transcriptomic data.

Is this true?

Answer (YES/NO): NO